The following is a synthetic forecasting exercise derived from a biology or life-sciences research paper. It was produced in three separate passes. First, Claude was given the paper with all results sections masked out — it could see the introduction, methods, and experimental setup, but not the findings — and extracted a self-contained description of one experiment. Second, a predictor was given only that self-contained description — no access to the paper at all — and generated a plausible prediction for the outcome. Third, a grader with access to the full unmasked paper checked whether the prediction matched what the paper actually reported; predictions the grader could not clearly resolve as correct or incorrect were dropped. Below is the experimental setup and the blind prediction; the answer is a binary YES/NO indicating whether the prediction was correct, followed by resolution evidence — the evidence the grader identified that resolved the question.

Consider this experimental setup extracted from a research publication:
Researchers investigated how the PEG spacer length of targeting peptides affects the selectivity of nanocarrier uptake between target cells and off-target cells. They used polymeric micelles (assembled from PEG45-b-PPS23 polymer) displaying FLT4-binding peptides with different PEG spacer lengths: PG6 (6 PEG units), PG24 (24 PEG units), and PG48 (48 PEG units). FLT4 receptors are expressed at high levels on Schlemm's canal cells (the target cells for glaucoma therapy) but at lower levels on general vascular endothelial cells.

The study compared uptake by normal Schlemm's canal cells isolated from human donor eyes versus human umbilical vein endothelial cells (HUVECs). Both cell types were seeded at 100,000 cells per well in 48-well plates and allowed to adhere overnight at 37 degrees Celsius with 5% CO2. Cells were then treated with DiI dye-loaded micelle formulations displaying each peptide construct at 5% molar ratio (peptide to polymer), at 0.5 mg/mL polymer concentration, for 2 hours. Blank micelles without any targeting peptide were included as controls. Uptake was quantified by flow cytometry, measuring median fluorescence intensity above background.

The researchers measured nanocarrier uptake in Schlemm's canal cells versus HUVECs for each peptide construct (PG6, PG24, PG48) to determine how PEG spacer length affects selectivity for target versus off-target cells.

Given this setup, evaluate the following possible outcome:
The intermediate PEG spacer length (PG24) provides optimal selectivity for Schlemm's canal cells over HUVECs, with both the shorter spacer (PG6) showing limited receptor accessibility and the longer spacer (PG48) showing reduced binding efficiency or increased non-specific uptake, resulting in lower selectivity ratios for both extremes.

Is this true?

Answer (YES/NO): NO